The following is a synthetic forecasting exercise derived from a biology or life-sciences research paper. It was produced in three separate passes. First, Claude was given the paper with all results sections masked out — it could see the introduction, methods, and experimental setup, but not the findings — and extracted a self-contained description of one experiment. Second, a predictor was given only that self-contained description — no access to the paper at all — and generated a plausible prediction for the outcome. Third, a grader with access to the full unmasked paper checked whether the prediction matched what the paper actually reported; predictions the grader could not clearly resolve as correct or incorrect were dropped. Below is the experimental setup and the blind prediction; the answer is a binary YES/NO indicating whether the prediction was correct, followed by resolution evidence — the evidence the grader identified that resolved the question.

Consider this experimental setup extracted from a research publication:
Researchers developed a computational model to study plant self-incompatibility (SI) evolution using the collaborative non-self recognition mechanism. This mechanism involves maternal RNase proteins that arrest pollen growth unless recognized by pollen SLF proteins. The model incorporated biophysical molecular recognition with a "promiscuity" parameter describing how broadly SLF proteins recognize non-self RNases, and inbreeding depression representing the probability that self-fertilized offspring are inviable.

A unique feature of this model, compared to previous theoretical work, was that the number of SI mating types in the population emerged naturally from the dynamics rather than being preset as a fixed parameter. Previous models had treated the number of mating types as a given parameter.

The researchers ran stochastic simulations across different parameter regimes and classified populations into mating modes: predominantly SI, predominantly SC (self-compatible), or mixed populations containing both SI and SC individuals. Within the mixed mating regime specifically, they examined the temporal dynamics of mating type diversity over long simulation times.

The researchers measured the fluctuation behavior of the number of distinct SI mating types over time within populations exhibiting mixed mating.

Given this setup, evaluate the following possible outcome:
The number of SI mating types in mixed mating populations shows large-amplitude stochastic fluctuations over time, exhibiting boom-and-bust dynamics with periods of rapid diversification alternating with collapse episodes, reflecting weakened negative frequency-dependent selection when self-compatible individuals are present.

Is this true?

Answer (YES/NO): YES